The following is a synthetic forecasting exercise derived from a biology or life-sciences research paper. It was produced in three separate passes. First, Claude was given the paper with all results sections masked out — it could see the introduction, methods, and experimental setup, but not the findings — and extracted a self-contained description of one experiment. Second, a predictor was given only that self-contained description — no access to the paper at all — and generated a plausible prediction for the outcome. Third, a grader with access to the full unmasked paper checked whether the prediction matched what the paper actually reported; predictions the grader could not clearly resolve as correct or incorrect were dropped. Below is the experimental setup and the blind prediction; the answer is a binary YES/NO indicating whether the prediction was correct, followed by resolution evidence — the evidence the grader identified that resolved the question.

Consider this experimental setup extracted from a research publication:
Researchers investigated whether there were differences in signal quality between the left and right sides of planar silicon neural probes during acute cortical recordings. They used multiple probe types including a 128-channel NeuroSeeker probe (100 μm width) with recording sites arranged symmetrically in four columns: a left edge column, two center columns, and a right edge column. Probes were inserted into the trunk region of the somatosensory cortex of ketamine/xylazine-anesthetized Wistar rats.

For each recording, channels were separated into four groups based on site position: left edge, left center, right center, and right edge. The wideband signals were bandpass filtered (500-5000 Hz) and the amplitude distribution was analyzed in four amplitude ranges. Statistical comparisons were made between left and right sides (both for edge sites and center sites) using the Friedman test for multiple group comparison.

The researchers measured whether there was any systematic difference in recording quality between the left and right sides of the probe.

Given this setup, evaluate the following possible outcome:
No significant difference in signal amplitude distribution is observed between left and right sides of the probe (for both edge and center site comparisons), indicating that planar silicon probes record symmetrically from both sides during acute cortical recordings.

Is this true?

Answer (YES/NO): YES